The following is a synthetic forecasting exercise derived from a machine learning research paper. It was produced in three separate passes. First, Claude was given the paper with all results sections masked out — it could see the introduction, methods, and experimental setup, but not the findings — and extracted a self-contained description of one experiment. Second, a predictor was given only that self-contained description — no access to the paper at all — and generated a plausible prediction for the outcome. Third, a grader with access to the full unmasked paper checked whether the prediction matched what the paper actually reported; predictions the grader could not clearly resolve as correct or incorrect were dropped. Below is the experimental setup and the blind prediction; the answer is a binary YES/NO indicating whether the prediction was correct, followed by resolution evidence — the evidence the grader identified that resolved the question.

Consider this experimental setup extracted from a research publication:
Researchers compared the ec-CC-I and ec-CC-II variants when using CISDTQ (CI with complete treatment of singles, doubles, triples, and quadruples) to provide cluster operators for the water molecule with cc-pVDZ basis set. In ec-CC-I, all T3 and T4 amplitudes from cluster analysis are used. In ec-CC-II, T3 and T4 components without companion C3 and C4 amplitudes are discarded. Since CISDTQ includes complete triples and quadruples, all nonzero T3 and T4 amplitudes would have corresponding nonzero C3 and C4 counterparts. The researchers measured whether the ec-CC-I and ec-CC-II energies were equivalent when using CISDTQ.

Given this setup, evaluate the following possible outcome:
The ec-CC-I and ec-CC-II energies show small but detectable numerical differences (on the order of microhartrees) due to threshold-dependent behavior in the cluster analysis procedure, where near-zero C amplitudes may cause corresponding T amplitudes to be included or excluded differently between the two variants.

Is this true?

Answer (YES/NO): NO